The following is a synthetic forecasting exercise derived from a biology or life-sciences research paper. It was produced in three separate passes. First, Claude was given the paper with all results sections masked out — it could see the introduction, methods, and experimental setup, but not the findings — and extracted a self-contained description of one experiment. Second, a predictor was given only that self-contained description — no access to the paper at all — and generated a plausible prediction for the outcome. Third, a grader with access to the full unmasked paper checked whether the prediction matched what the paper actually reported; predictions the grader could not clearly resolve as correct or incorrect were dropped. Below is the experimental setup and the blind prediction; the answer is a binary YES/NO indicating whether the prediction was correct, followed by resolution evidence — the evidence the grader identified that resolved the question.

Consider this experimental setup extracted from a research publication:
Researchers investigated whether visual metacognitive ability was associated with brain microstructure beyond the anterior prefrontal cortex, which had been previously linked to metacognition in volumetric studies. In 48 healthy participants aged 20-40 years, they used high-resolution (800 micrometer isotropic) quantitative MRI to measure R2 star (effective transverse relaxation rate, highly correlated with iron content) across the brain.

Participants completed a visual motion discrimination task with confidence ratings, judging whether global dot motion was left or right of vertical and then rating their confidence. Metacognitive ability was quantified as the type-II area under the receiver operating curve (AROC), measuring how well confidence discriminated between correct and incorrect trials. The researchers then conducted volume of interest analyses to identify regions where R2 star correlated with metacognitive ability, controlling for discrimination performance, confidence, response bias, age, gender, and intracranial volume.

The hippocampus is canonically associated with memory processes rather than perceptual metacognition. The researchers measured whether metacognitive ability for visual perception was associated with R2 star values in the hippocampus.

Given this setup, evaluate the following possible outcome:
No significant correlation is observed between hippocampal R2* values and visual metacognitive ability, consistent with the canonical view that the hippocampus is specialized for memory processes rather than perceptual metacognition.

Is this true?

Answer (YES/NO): NO